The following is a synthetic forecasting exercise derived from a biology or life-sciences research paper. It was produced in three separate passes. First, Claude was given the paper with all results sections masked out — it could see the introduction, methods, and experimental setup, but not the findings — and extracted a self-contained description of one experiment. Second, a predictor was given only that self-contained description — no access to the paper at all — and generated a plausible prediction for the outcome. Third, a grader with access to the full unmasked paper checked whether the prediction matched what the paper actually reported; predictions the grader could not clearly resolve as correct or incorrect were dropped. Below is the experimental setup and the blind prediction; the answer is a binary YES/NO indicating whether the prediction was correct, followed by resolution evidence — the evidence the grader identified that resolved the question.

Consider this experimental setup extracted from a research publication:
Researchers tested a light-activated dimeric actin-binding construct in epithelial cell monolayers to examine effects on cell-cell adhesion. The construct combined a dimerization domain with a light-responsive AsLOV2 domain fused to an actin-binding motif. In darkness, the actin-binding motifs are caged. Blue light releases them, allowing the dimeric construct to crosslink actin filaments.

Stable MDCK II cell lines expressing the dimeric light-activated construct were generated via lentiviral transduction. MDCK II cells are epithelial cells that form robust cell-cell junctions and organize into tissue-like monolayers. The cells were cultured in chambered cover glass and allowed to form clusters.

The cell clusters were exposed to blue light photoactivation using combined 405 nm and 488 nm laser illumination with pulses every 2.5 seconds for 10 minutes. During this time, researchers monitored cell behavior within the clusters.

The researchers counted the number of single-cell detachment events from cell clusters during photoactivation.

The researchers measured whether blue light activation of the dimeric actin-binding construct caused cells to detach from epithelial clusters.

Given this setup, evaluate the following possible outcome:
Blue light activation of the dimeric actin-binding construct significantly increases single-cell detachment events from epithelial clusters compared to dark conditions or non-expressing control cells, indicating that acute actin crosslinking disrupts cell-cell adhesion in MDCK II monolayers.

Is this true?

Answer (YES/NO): YES